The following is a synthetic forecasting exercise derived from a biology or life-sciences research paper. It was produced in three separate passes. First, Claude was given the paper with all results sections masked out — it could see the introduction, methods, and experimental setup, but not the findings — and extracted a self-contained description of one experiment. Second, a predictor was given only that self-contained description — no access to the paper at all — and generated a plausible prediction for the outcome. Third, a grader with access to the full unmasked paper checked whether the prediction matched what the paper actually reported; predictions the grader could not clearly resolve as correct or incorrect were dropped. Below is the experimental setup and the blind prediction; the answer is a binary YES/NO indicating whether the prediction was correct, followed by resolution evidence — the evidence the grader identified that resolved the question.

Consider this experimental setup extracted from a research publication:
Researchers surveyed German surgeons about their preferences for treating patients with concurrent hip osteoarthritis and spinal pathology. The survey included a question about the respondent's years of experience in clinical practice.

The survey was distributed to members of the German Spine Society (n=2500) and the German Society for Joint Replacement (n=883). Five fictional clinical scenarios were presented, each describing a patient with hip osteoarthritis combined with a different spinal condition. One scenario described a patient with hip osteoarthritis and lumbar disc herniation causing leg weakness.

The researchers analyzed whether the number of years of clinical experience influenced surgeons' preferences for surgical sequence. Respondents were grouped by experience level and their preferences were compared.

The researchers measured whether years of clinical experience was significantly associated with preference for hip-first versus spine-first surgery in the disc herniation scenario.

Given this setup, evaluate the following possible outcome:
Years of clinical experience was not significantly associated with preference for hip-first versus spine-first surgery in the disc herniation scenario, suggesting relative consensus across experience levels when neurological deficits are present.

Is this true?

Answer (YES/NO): YES